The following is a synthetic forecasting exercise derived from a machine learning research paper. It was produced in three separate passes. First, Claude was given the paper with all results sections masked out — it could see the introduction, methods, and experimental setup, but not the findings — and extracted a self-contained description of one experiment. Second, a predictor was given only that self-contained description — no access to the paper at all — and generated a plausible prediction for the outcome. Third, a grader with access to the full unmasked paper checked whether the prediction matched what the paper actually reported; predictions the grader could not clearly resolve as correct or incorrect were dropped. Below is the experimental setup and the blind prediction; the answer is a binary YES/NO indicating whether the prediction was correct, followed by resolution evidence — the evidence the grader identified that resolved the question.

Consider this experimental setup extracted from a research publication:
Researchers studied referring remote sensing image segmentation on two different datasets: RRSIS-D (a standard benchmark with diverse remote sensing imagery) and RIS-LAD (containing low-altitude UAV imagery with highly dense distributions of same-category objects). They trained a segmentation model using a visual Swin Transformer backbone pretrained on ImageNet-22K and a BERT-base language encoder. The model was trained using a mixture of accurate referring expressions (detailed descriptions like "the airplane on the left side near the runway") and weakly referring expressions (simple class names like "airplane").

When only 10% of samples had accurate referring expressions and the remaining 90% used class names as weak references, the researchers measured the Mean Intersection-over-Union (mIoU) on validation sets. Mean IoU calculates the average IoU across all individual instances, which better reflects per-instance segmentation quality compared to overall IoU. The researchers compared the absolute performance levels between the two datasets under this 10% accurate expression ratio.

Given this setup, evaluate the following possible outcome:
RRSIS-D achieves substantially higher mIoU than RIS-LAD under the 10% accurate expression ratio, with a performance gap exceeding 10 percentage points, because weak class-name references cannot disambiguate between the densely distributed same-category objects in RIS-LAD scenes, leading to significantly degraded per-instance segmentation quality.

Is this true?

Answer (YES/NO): YES